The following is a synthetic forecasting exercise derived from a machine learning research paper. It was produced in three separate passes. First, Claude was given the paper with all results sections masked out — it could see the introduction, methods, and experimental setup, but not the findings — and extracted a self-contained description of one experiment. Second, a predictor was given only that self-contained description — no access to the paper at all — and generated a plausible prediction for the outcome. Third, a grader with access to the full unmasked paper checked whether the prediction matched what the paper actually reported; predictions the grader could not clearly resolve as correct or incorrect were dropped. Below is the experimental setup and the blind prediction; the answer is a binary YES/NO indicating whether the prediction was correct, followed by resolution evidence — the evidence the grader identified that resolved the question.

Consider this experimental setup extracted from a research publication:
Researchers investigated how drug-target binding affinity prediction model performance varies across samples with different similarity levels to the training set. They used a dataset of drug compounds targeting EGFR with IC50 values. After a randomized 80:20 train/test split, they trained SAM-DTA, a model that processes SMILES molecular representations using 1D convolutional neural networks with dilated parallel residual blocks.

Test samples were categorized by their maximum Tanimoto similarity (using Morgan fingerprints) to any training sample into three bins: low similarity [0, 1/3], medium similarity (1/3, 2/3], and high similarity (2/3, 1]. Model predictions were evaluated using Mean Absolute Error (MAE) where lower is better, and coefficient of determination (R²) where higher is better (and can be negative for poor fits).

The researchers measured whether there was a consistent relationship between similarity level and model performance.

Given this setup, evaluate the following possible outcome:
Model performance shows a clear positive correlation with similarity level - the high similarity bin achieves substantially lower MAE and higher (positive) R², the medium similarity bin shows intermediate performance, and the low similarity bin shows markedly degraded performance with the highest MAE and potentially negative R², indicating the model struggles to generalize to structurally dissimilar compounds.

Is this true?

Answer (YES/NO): YES